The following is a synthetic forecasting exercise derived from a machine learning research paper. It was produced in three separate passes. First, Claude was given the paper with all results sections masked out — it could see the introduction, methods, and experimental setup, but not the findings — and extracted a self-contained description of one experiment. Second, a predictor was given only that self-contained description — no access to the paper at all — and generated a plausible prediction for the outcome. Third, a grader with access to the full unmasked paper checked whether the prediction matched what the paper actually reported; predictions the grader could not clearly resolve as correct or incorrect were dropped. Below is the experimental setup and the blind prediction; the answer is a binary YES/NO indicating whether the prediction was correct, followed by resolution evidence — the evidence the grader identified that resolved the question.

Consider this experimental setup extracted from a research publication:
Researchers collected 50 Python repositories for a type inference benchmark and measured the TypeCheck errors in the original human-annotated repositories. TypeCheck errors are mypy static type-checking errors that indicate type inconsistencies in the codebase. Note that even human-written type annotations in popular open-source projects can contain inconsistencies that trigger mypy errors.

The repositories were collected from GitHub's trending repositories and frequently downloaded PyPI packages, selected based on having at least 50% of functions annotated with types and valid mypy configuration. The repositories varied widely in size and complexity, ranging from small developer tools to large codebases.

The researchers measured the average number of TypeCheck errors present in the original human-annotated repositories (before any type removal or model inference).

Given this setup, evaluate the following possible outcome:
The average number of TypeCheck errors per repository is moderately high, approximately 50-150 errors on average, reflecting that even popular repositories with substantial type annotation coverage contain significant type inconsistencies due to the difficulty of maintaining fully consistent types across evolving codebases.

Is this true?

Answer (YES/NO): YES